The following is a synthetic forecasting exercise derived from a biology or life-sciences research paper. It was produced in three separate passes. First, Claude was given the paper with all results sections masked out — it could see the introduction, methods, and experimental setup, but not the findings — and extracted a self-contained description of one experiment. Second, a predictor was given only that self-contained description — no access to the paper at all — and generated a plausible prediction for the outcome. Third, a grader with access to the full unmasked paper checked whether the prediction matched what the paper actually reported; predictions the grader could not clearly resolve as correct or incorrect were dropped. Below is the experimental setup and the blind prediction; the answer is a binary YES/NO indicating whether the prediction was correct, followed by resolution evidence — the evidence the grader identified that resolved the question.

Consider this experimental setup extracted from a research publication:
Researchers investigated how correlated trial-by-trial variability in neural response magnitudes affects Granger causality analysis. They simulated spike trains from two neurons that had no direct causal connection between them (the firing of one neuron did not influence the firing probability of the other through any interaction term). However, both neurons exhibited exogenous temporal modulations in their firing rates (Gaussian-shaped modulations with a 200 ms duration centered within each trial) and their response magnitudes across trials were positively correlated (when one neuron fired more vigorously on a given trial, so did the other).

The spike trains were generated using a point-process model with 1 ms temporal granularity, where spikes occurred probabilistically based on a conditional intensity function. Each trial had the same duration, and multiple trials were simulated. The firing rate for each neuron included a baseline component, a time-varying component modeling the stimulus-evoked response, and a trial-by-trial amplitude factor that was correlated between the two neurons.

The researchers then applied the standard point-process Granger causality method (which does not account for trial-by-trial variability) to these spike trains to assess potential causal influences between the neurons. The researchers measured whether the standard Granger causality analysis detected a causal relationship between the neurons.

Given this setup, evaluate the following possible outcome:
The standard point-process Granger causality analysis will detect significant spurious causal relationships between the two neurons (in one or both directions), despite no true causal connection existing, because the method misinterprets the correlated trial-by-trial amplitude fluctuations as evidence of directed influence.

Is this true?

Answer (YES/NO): YES